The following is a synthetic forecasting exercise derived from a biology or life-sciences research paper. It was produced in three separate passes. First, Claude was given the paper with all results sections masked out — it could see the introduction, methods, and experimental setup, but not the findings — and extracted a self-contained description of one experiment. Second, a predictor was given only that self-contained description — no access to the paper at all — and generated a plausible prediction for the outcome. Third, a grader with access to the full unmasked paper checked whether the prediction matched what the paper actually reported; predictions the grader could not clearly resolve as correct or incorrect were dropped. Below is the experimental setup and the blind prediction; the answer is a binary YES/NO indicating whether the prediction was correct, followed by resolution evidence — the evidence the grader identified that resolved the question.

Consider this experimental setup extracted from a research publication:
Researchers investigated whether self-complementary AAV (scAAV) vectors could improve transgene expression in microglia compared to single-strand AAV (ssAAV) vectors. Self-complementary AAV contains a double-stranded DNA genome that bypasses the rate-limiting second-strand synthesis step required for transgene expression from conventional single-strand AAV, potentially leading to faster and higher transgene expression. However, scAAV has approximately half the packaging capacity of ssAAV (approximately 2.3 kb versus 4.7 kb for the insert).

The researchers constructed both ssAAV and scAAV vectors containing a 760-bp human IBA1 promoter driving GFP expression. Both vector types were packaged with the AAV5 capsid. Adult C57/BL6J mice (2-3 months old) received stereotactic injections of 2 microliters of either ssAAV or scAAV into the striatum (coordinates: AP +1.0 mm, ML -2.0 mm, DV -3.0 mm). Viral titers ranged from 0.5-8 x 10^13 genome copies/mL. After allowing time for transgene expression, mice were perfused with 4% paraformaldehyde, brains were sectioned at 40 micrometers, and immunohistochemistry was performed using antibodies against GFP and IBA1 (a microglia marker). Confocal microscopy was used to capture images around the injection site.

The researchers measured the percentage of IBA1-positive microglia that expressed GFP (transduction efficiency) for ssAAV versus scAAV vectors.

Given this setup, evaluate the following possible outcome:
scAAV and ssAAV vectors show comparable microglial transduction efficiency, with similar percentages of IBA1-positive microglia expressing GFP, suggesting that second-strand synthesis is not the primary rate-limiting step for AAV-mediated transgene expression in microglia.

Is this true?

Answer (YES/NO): NO